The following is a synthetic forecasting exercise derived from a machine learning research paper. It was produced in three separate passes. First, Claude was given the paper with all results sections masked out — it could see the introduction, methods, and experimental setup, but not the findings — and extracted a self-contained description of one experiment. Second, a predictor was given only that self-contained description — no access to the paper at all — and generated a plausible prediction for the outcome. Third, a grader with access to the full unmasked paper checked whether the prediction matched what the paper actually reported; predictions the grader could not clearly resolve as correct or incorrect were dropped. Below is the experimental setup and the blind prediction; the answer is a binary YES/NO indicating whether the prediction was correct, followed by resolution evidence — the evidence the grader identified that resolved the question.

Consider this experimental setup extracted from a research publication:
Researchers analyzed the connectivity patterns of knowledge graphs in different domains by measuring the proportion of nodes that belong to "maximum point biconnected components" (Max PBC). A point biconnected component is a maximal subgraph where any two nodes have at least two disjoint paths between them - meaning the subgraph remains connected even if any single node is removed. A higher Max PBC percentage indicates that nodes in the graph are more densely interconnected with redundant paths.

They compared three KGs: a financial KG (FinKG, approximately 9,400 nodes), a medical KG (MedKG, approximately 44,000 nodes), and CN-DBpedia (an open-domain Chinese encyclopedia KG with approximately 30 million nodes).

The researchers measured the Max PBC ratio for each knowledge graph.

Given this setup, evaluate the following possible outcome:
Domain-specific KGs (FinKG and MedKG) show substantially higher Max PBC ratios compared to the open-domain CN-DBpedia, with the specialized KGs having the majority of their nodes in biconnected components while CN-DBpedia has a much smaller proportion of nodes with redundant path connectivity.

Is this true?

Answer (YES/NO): NO